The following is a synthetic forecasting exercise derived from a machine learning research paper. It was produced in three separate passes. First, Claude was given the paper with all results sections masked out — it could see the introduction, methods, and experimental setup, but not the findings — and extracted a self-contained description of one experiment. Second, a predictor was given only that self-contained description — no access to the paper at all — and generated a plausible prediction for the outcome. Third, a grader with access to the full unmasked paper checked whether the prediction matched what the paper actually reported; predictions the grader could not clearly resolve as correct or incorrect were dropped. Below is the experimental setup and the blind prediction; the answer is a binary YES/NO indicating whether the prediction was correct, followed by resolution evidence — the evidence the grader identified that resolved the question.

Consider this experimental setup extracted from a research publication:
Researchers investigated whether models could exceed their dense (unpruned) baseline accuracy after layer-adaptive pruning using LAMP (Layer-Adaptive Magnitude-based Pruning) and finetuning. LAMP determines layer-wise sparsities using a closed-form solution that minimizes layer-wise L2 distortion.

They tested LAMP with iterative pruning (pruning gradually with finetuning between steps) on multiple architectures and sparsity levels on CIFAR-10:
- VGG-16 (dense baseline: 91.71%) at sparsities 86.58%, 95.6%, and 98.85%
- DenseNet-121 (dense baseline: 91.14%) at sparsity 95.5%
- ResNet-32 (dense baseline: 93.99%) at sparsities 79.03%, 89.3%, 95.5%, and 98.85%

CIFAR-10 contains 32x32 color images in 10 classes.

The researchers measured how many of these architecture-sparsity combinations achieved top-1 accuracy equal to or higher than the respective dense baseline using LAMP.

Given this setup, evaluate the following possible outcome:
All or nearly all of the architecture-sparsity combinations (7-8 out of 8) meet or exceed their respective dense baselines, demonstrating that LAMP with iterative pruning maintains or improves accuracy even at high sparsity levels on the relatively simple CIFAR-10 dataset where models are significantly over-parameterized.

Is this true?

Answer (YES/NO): NO